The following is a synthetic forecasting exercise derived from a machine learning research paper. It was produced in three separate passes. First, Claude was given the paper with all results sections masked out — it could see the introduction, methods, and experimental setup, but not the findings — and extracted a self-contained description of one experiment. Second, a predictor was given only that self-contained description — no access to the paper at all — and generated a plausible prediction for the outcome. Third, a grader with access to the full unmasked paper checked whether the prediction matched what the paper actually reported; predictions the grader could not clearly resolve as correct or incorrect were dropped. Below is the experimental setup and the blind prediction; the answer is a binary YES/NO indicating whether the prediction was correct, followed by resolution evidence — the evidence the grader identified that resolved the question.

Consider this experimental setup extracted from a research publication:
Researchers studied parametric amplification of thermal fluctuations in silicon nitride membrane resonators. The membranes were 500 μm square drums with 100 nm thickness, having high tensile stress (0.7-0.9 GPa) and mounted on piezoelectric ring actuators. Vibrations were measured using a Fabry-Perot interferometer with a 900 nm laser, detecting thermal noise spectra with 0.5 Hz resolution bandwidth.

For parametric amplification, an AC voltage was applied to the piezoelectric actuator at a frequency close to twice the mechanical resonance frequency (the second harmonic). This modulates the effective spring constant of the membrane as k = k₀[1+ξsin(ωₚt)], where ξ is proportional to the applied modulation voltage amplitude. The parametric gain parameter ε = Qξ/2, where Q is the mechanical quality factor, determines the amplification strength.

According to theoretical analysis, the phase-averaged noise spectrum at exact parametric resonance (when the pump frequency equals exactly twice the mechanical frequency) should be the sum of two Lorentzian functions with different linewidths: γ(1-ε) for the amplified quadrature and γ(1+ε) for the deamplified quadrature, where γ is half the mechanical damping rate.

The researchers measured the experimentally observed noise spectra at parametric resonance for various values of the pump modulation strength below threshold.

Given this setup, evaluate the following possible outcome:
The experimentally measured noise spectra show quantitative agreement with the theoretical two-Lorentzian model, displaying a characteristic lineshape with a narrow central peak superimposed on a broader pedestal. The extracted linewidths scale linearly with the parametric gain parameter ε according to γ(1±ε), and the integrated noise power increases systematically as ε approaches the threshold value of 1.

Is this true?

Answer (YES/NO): NO